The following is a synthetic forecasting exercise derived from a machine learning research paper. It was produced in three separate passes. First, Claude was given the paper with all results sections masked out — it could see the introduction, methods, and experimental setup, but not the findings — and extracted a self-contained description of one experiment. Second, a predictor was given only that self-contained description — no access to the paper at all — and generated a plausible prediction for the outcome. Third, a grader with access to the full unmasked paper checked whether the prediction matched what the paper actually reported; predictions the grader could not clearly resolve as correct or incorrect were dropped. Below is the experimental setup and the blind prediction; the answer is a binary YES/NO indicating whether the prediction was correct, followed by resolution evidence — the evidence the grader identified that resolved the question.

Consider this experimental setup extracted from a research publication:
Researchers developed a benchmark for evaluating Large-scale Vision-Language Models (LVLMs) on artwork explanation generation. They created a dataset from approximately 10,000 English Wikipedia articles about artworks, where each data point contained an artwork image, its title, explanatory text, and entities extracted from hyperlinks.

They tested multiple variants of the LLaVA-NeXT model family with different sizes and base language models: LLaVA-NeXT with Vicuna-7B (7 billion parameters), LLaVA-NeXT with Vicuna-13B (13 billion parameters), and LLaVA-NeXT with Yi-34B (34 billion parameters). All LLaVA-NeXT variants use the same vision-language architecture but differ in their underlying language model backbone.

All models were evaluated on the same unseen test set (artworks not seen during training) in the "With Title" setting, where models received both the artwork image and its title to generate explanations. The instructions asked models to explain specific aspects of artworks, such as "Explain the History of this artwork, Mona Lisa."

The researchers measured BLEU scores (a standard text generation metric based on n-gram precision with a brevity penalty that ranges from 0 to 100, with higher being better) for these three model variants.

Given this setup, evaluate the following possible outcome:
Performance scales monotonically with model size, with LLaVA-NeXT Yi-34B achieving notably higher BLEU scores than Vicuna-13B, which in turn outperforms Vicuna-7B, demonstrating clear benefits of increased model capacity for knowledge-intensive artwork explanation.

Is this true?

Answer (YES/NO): NO